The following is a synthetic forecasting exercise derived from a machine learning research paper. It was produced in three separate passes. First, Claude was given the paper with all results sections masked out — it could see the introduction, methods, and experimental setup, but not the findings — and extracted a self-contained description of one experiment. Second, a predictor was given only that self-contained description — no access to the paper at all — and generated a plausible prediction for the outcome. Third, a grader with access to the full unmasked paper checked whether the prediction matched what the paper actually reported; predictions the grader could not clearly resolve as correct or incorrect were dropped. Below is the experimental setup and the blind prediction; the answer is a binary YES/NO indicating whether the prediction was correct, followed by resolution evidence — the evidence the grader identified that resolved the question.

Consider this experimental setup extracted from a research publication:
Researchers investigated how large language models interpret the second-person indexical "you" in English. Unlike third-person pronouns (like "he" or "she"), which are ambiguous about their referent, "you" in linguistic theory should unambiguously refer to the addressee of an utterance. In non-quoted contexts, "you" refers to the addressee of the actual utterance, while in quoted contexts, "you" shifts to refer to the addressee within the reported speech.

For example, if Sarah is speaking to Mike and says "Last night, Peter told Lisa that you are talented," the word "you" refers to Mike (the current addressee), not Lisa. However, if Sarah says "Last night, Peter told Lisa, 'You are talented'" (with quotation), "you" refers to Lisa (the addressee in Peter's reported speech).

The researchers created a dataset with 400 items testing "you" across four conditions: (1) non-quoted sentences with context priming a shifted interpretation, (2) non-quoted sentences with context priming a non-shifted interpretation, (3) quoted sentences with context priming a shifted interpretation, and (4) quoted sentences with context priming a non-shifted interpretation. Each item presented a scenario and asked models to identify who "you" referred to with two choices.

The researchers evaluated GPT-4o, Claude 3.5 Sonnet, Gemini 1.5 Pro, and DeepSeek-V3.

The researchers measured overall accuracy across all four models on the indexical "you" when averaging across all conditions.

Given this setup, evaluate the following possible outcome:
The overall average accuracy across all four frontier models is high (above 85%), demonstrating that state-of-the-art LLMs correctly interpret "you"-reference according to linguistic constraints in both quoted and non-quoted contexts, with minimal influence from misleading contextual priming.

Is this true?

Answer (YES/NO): NO